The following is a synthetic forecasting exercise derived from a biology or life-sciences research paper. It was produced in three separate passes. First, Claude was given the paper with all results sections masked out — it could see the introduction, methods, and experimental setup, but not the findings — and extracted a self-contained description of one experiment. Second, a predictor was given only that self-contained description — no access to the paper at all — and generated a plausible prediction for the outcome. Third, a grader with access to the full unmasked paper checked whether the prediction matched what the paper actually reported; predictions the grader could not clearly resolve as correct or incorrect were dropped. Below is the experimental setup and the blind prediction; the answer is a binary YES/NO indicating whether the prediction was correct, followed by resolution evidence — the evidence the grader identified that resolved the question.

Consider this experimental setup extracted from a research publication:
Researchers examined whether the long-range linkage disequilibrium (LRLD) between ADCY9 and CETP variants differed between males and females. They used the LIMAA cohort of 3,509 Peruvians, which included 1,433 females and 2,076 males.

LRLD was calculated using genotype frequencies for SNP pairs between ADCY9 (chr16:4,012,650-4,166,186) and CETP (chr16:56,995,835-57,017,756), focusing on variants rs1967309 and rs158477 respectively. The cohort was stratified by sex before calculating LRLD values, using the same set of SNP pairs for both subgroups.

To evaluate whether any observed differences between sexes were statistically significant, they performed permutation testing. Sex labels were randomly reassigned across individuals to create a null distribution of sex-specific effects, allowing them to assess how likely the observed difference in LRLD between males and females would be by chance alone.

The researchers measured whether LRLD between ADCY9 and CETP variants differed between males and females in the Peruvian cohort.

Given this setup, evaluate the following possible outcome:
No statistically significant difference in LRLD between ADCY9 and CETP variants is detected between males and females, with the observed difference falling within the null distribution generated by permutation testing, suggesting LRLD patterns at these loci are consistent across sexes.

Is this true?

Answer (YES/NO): NO